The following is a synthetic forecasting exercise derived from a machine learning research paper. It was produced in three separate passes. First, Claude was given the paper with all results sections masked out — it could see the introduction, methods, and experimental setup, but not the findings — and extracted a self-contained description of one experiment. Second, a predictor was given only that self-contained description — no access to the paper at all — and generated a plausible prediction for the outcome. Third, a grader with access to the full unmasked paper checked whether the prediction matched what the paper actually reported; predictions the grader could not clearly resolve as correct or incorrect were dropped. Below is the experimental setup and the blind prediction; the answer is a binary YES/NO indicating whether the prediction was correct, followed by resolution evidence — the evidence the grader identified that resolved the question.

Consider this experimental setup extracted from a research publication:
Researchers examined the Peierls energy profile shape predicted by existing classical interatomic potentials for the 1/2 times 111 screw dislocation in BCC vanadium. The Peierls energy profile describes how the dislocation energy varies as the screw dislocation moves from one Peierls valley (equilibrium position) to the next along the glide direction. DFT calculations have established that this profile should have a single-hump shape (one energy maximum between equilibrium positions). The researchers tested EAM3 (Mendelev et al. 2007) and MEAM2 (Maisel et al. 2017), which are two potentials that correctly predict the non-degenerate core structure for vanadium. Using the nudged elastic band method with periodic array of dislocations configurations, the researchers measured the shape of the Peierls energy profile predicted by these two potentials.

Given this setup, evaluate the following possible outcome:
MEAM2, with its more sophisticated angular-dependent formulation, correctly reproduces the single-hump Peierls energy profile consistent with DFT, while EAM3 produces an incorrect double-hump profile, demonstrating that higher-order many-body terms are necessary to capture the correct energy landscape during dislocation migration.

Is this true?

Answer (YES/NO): NO